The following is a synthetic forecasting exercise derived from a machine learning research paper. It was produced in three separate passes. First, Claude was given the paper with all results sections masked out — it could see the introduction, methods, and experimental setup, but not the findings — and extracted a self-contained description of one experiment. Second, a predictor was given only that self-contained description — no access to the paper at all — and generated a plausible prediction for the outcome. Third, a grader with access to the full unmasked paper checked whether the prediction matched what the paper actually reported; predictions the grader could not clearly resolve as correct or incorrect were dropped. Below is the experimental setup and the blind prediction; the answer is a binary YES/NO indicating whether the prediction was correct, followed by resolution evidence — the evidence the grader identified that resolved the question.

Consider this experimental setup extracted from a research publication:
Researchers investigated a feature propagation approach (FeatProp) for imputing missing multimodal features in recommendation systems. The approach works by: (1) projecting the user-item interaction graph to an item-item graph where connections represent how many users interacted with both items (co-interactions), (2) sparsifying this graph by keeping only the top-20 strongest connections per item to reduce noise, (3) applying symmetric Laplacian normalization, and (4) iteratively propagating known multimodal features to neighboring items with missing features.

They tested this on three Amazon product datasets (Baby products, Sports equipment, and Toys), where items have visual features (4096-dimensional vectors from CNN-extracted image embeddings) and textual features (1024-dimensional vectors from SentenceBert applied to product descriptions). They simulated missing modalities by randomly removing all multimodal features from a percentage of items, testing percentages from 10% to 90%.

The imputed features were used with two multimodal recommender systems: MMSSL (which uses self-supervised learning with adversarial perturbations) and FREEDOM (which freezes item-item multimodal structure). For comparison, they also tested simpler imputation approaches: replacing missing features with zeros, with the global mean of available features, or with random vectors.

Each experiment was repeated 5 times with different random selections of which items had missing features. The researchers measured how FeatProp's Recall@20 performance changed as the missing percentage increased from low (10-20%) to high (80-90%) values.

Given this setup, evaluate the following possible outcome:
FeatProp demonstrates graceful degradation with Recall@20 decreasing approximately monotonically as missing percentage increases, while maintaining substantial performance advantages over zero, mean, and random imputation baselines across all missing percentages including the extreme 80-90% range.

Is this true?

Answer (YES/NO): NO